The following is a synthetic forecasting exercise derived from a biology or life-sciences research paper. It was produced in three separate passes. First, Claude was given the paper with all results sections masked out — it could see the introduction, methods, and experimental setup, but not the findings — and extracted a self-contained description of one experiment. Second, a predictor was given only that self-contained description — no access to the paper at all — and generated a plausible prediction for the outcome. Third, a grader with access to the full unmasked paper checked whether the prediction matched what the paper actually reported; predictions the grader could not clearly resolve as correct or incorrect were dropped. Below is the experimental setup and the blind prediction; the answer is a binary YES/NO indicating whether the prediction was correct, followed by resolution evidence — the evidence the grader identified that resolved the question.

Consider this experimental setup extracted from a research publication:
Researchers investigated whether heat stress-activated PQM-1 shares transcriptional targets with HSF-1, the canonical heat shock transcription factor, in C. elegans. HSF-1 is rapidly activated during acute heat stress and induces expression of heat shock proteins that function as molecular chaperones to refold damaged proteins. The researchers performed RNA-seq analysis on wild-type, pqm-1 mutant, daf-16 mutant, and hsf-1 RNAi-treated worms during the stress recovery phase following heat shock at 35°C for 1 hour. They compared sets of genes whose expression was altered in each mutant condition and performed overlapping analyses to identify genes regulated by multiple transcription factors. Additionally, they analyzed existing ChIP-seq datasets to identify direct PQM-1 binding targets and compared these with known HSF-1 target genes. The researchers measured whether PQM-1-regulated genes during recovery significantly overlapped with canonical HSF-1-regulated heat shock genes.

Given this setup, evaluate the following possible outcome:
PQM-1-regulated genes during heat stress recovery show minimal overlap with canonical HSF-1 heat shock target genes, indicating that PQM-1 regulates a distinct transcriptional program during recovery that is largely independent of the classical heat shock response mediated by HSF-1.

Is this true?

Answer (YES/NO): YES